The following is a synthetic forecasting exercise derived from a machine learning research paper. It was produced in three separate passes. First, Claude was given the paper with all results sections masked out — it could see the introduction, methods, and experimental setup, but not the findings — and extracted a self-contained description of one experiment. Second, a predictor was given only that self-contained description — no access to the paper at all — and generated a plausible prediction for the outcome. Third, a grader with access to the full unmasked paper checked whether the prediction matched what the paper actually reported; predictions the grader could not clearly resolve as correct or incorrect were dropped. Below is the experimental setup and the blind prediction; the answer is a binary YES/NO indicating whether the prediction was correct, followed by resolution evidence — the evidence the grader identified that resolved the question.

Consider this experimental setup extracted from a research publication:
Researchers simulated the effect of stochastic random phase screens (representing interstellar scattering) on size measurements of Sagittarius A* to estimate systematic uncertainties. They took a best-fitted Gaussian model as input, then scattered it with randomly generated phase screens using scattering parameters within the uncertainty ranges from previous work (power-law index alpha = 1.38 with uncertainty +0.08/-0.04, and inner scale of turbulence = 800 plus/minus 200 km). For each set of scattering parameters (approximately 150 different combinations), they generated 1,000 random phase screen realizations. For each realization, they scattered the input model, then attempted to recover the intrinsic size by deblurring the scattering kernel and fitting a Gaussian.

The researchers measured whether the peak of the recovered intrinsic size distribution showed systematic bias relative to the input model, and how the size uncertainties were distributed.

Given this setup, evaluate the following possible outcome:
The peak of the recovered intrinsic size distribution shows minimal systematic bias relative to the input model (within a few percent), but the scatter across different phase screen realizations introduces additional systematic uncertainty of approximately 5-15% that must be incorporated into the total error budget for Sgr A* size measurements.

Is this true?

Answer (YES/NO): NO